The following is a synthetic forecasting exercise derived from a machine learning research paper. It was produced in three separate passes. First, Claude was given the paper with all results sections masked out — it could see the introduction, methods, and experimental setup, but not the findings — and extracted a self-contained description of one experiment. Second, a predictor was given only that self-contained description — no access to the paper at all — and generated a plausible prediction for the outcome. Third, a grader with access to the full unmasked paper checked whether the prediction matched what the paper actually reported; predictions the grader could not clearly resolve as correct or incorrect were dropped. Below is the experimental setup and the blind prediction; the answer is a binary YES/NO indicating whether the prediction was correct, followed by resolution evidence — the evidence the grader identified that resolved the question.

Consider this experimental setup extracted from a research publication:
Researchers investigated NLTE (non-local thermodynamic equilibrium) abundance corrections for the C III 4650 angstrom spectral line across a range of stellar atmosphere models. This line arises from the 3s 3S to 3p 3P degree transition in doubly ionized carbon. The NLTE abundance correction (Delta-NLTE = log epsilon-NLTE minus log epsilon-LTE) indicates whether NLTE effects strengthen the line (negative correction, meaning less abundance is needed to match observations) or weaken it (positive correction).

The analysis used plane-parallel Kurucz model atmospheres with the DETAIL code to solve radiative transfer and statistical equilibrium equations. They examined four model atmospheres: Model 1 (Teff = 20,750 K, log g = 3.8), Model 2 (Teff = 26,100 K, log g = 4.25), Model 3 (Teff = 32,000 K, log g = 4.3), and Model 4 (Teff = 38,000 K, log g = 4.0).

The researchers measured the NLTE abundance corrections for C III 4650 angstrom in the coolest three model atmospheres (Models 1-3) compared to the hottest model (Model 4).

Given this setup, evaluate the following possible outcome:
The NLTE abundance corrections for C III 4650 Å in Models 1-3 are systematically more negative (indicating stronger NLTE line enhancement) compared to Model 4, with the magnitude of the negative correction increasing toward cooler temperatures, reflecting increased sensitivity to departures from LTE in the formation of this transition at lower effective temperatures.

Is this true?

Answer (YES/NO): NO